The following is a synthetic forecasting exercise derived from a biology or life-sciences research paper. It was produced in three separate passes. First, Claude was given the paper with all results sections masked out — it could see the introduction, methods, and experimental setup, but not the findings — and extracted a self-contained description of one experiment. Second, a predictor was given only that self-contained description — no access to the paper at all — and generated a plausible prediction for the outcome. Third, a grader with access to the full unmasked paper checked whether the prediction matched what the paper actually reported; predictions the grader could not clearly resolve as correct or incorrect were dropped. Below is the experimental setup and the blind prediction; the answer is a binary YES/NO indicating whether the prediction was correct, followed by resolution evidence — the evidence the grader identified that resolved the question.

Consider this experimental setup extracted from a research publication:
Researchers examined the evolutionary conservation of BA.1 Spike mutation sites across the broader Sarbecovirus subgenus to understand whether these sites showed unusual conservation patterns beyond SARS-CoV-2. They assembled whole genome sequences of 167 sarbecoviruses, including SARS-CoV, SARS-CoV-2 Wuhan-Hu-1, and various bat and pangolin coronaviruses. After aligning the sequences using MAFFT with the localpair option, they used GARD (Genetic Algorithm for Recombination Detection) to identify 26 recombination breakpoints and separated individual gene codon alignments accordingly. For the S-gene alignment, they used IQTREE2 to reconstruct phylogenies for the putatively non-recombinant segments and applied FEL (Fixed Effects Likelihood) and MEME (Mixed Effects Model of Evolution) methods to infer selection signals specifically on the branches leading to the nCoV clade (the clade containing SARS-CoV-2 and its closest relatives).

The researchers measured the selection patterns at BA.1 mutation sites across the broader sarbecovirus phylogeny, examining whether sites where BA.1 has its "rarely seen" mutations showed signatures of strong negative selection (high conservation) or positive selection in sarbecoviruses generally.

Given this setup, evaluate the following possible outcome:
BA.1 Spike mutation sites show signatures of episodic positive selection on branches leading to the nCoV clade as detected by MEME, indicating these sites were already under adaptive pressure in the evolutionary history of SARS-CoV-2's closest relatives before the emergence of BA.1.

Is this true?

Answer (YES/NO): NO